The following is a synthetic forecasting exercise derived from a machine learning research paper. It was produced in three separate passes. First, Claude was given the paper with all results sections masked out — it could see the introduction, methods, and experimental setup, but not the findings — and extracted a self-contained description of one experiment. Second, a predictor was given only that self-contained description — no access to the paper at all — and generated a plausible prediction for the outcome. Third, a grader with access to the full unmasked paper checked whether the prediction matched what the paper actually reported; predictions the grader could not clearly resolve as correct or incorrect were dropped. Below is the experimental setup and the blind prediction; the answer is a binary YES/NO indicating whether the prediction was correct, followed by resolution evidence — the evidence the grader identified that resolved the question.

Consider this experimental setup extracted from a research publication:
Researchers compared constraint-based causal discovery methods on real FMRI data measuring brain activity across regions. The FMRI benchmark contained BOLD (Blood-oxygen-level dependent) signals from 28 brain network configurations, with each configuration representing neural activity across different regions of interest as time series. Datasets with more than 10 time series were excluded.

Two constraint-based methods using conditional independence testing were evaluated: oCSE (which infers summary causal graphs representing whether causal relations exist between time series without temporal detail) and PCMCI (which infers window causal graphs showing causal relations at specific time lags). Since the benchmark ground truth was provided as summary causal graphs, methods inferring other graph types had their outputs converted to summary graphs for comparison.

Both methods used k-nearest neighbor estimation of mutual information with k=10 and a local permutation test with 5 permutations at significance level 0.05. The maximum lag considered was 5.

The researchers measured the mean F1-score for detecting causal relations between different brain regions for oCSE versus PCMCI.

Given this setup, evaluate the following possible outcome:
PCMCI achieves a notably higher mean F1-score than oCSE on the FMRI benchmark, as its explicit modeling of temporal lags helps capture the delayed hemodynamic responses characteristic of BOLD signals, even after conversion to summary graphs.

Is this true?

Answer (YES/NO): NO